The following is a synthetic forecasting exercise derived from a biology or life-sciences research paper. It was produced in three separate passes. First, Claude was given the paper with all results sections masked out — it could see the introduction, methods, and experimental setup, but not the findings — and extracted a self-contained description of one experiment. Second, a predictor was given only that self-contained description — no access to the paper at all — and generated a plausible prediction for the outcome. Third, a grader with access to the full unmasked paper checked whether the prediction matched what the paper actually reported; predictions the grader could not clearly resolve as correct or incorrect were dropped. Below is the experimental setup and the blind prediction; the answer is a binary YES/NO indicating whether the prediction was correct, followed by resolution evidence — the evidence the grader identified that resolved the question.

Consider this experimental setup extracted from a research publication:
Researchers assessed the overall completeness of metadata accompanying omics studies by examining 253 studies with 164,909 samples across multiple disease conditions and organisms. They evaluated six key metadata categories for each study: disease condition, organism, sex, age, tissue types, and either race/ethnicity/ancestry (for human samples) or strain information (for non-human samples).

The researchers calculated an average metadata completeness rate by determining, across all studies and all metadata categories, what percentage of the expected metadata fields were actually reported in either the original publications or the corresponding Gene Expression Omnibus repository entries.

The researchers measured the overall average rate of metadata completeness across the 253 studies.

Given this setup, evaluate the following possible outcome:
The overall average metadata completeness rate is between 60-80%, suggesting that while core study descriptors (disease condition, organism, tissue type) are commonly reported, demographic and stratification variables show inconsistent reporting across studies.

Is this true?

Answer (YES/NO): YES